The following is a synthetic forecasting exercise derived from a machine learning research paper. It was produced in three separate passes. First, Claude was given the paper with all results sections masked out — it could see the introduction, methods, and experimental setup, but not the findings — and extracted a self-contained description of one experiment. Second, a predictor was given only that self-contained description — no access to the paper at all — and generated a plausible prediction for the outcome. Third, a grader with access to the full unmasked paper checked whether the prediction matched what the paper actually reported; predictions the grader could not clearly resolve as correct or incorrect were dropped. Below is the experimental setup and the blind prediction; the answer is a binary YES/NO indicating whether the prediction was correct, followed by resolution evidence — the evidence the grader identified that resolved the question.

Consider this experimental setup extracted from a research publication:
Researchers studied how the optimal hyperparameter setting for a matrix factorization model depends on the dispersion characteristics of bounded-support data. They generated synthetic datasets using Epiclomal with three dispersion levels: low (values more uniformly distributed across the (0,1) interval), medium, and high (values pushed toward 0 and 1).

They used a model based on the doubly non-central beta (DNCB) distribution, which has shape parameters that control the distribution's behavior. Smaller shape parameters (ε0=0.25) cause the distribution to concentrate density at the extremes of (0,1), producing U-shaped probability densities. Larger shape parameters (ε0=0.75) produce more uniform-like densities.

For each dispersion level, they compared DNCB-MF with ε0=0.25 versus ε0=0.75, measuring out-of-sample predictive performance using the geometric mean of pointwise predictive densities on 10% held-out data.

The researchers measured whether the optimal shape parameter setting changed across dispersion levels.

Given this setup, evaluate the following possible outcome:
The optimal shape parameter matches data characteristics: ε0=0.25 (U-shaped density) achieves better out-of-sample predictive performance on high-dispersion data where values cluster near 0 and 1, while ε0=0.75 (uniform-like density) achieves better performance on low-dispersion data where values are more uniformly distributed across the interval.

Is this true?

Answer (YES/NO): YES